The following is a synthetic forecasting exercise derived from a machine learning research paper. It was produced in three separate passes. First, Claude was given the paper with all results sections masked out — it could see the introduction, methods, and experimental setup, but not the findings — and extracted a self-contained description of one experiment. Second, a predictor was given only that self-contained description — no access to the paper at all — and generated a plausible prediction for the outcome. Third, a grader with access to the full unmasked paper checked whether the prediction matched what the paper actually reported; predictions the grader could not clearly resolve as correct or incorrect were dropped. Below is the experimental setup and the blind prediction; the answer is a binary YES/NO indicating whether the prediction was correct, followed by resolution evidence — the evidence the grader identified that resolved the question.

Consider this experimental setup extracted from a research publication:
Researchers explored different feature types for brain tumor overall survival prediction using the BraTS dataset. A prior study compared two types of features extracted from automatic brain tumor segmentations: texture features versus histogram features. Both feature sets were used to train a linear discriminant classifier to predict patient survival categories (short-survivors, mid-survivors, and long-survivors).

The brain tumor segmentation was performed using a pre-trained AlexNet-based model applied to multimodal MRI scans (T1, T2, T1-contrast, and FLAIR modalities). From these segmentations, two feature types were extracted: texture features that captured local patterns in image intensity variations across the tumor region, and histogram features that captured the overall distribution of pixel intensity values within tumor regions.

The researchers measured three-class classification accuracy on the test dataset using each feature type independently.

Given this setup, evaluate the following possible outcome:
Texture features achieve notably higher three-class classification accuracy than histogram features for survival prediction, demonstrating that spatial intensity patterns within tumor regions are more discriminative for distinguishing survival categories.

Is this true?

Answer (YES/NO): NO